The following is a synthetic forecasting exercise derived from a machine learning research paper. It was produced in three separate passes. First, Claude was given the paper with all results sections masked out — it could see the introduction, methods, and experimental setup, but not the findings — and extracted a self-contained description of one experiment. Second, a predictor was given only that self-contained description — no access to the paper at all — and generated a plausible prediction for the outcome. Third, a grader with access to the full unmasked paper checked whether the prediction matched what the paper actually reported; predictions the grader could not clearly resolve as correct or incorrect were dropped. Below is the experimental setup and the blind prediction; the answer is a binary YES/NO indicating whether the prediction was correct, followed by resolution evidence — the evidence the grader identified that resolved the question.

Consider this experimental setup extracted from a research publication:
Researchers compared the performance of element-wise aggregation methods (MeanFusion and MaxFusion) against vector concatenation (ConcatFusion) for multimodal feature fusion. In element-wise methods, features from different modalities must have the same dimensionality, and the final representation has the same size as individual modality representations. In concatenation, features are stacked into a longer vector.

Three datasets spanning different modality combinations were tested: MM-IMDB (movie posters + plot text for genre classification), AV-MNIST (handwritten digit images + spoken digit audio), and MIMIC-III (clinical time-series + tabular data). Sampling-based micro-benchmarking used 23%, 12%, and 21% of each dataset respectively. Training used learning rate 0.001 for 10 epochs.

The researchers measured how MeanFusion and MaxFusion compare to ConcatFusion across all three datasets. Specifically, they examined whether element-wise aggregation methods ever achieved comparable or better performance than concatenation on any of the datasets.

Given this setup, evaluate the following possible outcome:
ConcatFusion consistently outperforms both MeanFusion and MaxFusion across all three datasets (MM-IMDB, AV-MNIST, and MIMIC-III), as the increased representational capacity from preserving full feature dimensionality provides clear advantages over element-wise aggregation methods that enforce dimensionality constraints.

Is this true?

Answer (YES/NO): YES